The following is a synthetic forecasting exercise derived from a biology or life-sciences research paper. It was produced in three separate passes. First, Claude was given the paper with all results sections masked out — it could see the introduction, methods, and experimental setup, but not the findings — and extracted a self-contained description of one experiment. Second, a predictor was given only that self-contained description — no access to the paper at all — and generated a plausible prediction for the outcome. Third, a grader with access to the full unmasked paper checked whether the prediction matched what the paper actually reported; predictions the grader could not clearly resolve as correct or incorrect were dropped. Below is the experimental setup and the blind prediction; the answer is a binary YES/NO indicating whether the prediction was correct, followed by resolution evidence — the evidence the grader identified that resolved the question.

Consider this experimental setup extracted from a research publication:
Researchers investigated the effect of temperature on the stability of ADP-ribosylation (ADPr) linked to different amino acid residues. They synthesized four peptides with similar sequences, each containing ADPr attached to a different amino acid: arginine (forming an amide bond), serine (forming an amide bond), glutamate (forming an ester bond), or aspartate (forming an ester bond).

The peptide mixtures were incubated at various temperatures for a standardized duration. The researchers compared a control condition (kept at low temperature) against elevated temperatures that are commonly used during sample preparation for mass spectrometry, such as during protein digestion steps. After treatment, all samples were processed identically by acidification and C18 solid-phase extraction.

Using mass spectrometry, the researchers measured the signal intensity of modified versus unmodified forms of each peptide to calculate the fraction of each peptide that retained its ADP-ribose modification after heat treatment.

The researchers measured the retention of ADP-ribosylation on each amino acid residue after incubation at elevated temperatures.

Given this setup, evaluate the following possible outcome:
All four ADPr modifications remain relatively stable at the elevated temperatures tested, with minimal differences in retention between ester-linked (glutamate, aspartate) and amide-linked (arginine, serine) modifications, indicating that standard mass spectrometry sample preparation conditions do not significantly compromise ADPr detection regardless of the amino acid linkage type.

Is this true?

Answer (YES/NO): NO